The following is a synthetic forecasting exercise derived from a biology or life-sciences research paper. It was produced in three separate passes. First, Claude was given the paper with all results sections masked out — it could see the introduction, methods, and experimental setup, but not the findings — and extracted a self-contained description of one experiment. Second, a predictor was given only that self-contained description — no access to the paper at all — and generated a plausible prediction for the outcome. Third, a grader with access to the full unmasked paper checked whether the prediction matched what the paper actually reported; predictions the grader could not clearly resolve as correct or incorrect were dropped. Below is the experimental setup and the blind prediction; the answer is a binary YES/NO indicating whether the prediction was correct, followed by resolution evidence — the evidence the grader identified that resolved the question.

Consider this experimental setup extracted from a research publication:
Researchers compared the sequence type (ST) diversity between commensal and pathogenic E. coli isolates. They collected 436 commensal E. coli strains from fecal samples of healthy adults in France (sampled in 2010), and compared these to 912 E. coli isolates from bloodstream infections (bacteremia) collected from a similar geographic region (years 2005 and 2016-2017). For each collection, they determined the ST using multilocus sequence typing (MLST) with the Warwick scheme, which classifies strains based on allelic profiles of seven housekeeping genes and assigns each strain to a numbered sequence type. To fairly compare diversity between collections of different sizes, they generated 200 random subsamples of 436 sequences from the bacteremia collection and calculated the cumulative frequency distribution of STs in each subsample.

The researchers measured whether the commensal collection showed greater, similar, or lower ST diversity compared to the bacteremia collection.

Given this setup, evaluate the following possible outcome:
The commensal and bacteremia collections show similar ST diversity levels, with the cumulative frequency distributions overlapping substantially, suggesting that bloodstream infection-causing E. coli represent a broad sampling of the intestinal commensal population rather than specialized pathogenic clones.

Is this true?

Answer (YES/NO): NO